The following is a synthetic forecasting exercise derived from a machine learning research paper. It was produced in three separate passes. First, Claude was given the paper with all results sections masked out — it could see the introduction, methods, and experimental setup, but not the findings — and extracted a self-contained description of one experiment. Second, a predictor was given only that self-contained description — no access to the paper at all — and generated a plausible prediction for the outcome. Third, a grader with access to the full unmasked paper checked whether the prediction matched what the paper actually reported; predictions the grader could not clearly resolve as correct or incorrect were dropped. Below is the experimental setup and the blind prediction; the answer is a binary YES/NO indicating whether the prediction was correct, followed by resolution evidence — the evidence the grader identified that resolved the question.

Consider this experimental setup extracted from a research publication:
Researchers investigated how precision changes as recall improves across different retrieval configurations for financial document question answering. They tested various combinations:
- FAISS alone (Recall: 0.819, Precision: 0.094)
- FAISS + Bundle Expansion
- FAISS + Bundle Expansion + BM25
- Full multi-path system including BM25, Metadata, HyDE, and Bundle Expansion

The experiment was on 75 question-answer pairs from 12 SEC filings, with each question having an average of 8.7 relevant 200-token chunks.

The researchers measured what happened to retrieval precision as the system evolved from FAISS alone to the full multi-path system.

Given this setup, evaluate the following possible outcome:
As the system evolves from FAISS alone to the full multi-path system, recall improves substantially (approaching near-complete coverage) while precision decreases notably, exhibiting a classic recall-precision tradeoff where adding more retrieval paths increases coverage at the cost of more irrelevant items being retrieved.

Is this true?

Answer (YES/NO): NO